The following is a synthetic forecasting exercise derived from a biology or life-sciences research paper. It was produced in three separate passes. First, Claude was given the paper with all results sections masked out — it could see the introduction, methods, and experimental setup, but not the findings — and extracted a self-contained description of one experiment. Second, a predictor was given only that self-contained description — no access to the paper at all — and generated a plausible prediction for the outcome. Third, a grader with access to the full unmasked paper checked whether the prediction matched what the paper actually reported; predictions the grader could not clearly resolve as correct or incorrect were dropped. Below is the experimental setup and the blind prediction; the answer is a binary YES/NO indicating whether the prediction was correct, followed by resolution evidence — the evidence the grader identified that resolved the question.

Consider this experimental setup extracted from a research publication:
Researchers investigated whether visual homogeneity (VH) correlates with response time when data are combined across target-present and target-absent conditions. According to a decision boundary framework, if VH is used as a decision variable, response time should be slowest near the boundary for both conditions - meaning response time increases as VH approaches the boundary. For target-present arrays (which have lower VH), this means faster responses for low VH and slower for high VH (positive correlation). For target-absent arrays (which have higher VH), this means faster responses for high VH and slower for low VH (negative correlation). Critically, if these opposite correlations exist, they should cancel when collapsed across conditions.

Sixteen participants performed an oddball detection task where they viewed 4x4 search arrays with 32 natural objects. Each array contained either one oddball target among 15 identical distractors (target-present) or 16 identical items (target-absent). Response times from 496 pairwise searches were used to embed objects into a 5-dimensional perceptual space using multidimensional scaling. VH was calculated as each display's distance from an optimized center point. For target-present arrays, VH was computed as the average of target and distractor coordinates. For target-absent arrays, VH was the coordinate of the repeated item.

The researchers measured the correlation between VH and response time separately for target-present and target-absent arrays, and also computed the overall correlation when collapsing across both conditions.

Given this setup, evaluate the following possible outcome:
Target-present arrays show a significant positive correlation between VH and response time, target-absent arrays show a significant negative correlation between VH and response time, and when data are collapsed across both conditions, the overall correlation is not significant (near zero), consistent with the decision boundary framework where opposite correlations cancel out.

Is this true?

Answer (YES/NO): YES